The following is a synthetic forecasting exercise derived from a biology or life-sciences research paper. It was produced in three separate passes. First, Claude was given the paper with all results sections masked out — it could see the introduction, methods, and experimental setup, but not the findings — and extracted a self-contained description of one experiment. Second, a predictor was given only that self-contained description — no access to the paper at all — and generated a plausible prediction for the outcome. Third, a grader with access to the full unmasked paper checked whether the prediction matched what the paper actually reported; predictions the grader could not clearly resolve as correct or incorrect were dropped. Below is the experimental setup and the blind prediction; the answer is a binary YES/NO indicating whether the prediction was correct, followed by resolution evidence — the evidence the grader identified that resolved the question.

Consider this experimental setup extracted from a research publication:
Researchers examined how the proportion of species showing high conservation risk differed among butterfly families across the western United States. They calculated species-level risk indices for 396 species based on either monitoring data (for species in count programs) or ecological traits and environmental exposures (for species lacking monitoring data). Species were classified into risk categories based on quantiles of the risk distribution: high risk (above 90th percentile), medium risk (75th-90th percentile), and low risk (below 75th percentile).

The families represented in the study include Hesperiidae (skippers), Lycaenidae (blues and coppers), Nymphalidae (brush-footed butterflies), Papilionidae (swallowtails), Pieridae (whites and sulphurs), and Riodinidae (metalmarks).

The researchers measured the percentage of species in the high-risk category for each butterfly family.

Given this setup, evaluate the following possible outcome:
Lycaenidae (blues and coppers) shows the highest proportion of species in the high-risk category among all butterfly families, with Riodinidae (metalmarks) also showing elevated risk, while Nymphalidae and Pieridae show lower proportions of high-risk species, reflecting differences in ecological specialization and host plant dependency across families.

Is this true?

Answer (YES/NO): NO